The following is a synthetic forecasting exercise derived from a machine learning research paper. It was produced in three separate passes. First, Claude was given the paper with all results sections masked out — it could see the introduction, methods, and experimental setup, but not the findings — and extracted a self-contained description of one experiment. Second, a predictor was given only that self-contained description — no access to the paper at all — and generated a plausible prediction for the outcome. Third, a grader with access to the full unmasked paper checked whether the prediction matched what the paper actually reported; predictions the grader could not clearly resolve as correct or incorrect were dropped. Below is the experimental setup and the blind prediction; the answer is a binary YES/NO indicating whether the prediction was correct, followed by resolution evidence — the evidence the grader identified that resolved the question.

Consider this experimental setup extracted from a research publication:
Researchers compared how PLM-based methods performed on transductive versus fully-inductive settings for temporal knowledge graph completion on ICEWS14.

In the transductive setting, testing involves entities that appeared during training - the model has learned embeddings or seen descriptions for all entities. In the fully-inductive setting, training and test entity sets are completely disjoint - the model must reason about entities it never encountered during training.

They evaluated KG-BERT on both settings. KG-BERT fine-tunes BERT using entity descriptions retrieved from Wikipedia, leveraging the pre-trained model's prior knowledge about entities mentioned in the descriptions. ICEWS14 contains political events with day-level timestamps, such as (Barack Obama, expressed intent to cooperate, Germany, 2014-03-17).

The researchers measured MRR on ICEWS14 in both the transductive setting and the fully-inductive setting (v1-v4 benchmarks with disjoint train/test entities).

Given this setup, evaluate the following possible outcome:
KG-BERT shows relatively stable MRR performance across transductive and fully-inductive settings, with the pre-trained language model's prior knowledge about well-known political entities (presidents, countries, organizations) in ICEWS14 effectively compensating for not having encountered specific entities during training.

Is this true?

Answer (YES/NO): NO